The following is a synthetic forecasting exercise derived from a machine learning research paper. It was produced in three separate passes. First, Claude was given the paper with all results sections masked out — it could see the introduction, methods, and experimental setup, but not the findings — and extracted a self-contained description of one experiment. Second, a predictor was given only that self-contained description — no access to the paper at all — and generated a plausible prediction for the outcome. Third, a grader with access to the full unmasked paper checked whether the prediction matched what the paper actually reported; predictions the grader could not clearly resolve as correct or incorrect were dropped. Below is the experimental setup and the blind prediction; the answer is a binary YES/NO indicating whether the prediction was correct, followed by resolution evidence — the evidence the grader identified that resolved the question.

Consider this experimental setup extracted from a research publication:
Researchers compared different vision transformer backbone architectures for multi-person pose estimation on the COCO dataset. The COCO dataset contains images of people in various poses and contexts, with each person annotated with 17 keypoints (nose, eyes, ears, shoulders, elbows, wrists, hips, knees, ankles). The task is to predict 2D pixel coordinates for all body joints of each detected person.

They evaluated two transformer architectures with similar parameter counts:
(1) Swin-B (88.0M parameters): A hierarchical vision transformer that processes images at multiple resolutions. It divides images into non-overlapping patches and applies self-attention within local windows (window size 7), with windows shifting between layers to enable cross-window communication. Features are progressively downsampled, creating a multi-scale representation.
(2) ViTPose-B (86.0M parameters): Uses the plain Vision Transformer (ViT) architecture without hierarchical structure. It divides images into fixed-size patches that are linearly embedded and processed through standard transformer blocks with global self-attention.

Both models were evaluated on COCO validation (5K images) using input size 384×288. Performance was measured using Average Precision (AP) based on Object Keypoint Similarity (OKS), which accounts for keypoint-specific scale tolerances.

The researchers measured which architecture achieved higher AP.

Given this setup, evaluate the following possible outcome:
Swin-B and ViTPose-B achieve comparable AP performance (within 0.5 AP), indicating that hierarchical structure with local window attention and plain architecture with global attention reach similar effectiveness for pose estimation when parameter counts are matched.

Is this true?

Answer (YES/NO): NO